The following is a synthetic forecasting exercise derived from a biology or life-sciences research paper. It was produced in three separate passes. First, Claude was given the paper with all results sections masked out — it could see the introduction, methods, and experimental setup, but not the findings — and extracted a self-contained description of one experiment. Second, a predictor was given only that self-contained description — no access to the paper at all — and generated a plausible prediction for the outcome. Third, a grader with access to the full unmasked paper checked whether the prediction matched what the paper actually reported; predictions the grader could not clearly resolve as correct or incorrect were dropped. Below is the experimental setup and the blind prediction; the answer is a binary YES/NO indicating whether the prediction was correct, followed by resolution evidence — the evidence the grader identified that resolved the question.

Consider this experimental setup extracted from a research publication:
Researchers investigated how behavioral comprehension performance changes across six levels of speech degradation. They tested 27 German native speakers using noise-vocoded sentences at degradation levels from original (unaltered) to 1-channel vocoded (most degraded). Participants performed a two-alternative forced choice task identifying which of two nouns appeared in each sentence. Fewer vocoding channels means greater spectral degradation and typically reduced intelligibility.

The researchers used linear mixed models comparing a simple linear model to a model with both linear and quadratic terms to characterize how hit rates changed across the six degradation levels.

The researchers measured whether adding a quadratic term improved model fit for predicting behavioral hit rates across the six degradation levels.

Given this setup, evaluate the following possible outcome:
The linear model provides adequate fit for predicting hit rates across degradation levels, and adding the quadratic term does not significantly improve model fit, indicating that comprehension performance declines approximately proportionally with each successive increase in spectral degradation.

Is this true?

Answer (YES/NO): YES